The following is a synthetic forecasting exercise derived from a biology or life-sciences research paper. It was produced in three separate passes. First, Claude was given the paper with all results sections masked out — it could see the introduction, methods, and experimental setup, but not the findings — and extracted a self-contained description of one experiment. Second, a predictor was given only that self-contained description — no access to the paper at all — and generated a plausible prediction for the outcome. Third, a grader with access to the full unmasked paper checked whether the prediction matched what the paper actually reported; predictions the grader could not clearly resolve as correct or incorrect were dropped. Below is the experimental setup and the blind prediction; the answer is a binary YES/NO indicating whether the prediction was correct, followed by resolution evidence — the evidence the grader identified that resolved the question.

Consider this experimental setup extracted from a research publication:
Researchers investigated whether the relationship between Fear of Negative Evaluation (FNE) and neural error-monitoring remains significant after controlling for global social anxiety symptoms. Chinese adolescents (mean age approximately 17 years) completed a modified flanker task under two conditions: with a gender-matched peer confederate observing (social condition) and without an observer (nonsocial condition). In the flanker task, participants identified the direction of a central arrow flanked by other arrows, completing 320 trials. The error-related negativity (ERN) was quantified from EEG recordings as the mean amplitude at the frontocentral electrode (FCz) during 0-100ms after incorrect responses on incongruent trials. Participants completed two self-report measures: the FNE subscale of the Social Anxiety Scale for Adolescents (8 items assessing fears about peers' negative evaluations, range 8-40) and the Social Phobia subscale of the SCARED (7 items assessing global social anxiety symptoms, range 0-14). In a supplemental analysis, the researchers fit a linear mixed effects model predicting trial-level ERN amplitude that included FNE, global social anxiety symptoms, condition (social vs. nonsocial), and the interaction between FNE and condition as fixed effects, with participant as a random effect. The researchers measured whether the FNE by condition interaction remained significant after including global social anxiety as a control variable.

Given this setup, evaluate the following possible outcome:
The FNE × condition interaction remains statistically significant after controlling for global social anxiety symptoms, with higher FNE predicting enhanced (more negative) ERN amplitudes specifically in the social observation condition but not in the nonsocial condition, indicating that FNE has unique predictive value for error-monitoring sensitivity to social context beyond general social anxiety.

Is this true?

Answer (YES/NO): YES